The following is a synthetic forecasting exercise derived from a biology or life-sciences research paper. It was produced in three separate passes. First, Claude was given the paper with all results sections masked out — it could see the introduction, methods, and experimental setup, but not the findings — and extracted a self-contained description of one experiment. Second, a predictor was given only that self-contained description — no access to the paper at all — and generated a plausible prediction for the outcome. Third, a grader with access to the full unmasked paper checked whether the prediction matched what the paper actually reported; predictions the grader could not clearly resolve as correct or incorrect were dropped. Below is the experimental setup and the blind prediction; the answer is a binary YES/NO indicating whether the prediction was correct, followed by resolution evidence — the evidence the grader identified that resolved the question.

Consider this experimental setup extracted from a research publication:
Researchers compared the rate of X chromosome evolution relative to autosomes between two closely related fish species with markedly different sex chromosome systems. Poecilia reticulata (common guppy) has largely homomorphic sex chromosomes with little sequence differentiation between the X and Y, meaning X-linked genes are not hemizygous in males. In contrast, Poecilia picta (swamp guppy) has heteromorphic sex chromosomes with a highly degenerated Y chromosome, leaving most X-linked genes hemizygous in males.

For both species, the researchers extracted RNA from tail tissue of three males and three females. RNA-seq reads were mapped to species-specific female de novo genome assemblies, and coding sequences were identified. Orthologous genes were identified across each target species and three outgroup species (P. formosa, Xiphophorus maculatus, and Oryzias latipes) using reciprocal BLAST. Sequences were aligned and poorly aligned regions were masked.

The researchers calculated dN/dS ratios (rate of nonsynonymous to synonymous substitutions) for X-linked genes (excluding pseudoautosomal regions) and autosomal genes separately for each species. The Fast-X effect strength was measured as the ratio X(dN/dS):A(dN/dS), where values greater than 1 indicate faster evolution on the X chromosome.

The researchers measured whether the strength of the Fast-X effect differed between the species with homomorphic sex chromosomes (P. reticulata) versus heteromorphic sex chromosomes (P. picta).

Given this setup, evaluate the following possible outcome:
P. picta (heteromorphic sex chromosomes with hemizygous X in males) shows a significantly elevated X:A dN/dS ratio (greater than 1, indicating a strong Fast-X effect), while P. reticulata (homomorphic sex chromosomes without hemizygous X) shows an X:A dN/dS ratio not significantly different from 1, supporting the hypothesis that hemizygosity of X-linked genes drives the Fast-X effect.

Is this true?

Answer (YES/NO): YES